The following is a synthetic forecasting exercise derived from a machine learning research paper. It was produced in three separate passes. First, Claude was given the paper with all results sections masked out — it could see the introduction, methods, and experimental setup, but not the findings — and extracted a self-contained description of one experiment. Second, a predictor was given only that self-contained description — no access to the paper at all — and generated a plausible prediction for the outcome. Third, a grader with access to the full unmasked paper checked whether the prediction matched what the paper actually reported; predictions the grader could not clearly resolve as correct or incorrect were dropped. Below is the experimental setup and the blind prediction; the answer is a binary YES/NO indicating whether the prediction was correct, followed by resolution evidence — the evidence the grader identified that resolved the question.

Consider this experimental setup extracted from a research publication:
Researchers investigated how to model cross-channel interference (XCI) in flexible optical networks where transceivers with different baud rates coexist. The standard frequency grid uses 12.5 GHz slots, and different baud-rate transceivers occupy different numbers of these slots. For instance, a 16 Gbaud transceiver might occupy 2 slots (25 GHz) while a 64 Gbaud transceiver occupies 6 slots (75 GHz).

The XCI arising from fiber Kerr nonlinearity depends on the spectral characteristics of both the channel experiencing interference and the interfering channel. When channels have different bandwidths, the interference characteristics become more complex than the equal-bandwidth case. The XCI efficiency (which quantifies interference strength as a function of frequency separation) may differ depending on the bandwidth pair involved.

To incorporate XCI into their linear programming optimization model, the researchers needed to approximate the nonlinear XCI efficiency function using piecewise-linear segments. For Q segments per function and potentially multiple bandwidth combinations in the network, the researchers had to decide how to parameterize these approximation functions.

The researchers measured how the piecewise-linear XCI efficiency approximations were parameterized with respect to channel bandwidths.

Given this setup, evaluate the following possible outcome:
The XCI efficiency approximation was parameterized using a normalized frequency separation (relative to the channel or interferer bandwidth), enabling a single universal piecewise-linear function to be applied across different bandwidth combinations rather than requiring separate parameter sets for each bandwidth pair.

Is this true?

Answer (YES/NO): NO